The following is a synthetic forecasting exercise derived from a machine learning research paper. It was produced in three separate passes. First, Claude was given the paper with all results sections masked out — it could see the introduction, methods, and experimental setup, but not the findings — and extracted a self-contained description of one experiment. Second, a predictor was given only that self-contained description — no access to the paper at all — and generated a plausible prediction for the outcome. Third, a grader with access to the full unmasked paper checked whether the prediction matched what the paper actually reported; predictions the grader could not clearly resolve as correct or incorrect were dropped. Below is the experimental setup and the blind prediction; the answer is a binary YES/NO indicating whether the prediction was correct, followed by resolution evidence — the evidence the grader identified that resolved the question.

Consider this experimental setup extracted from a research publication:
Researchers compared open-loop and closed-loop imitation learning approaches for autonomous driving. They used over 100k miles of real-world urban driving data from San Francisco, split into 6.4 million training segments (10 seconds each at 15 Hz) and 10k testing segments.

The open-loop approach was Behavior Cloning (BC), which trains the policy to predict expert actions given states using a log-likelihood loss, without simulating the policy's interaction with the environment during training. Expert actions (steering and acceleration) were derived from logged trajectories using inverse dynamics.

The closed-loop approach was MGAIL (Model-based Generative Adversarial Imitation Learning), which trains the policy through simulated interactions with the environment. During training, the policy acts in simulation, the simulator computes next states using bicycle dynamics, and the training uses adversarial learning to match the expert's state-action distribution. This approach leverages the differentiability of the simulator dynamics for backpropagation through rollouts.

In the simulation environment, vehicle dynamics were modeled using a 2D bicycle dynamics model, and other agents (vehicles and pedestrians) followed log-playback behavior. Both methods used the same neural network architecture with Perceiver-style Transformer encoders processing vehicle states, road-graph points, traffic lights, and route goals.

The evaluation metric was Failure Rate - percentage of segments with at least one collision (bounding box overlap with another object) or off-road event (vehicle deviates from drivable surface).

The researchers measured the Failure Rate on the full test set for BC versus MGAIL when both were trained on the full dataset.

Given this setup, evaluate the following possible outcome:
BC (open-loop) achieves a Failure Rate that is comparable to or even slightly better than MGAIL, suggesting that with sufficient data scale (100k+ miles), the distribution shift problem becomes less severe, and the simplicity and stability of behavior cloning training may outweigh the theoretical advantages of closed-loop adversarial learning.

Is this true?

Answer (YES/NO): NO